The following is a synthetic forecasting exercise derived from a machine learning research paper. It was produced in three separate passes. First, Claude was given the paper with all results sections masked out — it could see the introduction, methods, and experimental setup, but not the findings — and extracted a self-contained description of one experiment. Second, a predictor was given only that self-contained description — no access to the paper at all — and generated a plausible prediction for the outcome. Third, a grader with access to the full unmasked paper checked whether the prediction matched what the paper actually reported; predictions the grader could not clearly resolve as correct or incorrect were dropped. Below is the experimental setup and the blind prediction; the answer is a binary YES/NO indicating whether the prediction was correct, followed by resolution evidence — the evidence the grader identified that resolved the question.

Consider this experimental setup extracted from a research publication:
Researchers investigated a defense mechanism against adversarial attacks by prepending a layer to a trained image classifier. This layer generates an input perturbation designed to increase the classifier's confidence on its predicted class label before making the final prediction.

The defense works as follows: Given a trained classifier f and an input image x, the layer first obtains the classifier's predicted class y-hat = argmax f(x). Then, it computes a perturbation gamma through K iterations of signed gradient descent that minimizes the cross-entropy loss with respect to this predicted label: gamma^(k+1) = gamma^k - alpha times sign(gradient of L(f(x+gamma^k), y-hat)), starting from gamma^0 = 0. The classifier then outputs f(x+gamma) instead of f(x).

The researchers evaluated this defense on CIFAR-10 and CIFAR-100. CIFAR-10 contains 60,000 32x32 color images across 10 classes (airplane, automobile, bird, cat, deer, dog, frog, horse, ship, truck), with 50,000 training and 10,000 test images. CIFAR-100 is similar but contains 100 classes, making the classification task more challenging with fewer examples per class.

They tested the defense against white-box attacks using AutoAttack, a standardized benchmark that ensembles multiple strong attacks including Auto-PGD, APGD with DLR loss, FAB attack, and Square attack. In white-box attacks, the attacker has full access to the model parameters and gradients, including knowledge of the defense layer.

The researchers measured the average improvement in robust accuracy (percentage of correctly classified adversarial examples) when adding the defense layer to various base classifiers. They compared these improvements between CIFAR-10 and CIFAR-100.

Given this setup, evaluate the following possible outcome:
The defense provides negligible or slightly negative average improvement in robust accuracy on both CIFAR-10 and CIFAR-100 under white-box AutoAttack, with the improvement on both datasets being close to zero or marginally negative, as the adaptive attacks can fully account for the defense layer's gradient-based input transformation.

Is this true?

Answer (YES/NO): NO